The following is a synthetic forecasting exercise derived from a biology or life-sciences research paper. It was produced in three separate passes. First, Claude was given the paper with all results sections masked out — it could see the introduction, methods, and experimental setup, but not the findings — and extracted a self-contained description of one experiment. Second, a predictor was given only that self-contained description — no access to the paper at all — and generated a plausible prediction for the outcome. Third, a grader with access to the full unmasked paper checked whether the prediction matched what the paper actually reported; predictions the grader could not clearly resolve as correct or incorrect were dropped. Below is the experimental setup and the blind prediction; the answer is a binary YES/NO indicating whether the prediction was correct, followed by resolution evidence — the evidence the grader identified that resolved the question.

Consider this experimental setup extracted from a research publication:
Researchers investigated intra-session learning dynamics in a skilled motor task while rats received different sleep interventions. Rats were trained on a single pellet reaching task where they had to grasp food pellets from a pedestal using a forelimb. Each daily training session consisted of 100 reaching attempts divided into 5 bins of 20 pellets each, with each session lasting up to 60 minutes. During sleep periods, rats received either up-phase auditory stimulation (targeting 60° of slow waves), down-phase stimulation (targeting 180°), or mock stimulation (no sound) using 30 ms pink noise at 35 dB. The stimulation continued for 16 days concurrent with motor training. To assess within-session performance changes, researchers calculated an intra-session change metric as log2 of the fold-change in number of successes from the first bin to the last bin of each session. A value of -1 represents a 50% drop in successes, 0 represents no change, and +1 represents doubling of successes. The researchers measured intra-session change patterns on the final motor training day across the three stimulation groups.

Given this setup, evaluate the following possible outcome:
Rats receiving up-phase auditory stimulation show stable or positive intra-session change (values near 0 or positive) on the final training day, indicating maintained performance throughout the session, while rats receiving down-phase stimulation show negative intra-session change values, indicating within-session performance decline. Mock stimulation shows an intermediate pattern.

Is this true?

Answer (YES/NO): YES